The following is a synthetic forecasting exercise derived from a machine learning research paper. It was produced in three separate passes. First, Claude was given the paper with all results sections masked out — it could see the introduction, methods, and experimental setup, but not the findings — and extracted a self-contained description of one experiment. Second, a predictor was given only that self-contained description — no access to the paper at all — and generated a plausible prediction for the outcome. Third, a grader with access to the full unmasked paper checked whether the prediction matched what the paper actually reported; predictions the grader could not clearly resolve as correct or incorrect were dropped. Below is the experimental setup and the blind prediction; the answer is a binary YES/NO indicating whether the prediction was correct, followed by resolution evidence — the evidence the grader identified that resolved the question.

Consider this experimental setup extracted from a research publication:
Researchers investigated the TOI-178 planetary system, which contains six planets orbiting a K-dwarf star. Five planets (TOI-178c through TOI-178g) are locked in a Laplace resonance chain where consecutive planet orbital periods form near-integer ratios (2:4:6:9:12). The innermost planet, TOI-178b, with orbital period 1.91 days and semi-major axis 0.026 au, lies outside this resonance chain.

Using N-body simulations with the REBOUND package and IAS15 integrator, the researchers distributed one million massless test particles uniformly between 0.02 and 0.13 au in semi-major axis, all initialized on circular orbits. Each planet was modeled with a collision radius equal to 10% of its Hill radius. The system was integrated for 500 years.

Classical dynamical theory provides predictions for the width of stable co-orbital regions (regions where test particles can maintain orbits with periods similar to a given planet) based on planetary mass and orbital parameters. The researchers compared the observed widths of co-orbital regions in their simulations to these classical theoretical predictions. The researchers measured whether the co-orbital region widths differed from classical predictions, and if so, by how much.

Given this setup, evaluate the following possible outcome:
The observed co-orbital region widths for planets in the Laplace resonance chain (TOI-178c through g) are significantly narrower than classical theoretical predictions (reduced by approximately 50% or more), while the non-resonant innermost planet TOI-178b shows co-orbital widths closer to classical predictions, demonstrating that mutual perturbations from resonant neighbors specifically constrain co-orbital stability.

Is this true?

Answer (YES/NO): NO